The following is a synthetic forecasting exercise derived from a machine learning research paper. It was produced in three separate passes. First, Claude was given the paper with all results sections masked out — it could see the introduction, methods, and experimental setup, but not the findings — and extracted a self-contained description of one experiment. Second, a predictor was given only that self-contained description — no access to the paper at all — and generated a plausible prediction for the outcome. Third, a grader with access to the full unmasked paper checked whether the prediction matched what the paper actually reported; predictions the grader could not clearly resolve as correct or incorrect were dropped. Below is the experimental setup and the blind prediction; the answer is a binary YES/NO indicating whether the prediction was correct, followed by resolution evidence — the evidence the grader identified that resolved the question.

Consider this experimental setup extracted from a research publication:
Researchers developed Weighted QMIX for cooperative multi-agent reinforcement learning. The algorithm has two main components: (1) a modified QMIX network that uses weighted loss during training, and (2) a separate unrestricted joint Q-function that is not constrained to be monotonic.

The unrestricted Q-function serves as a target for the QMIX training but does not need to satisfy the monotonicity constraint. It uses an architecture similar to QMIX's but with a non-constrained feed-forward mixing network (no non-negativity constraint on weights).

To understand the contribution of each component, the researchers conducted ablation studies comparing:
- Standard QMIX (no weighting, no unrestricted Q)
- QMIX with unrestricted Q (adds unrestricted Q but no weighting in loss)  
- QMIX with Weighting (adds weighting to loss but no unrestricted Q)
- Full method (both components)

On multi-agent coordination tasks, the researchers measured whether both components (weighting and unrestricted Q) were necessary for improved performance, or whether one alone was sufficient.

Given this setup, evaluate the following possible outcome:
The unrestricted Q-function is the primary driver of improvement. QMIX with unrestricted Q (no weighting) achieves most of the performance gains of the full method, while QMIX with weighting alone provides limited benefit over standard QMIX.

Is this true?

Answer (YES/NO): NO